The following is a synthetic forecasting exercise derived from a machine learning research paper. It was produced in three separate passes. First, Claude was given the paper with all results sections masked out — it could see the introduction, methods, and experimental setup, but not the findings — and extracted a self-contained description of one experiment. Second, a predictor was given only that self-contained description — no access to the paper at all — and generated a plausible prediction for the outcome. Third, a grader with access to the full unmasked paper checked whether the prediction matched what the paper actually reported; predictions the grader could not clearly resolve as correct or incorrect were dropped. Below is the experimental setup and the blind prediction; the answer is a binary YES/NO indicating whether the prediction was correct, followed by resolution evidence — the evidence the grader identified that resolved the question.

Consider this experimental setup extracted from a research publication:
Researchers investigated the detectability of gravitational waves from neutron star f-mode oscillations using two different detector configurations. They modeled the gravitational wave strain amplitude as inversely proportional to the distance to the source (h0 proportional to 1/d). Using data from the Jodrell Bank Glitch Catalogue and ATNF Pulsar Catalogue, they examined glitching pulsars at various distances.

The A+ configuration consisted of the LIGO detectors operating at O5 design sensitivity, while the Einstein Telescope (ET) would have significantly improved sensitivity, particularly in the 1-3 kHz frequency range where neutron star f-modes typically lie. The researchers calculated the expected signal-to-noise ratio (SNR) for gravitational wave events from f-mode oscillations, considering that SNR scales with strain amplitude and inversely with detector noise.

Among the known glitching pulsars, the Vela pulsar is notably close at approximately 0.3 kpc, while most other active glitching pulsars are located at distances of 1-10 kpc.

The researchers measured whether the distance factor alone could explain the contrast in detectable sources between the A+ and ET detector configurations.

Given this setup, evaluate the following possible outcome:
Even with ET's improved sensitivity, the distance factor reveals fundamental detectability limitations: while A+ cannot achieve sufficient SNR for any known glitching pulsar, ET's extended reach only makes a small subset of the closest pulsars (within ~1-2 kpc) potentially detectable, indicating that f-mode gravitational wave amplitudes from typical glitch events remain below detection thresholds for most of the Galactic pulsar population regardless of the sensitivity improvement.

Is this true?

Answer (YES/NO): NO